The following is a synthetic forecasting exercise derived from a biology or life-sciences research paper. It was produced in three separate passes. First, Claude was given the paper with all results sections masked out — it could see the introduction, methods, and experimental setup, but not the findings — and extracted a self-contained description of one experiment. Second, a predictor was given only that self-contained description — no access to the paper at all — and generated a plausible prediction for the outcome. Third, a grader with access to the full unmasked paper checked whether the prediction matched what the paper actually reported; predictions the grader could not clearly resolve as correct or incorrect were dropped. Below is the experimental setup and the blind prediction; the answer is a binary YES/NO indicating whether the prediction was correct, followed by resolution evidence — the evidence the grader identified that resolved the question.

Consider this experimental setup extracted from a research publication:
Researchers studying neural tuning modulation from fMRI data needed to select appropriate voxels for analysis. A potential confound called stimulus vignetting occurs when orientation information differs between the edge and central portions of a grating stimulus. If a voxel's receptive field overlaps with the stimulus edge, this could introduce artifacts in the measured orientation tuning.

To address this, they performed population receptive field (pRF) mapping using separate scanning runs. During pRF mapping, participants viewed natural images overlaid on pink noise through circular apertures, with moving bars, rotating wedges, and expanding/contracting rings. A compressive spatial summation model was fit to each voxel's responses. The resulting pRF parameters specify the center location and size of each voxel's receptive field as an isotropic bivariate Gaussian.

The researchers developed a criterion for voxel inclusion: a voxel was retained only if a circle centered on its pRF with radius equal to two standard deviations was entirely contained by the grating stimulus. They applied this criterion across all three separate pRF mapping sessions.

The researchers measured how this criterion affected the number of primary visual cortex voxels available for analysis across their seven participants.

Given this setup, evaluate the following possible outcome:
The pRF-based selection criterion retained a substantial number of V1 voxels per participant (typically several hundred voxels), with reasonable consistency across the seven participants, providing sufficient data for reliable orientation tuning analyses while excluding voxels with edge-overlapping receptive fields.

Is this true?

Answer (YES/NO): NO